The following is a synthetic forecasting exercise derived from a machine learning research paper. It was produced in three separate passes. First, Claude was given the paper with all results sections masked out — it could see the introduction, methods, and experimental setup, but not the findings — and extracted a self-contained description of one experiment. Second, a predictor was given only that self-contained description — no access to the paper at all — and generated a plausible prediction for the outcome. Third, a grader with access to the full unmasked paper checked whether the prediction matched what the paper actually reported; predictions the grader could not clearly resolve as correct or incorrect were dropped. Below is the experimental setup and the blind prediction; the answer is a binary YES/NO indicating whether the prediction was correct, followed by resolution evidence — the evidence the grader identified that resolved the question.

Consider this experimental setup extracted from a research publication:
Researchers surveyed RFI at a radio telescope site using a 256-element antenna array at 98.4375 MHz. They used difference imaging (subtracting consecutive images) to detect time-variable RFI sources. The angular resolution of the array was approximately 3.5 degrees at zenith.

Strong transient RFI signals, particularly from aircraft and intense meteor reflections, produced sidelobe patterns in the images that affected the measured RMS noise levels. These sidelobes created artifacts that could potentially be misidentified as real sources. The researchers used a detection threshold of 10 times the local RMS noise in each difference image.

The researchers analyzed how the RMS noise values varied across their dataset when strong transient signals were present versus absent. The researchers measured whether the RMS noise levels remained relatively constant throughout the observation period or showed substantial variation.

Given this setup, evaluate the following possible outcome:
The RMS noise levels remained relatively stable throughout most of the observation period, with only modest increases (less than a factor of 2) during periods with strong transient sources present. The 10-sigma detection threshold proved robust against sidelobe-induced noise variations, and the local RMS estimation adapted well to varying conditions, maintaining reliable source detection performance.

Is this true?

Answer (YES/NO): NO